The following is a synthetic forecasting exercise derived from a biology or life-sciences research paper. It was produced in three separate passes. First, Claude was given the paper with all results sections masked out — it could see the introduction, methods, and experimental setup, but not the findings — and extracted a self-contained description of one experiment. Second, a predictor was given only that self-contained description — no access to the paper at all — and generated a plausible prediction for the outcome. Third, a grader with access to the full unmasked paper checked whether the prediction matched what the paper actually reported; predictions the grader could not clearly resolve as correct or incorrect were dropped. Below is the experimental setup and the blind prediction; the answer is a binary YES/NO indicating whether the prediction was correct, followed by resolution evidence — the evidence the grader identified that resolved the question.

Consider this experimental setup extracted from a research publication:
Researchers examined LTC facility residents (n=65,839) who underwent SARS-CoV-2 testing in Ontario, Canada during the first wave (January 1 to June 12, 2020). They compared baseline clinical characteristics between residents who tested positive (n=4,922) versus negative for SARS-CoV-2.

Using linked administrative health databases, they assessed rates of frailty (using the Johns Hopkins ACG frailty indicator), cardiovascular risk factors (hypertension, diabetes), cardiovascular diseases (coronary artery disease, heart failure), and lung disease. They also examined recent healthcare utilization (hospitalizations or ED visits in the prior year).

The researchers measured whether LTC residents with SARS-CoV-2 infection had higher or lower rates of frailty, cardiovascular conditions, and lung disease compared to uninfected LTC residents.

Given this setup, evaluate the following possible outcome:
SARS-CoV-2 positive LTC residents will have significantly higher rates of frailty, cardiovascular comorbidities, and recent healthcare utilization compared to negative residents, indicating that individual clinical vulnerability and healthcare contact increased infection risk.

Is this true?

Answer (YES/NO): YES